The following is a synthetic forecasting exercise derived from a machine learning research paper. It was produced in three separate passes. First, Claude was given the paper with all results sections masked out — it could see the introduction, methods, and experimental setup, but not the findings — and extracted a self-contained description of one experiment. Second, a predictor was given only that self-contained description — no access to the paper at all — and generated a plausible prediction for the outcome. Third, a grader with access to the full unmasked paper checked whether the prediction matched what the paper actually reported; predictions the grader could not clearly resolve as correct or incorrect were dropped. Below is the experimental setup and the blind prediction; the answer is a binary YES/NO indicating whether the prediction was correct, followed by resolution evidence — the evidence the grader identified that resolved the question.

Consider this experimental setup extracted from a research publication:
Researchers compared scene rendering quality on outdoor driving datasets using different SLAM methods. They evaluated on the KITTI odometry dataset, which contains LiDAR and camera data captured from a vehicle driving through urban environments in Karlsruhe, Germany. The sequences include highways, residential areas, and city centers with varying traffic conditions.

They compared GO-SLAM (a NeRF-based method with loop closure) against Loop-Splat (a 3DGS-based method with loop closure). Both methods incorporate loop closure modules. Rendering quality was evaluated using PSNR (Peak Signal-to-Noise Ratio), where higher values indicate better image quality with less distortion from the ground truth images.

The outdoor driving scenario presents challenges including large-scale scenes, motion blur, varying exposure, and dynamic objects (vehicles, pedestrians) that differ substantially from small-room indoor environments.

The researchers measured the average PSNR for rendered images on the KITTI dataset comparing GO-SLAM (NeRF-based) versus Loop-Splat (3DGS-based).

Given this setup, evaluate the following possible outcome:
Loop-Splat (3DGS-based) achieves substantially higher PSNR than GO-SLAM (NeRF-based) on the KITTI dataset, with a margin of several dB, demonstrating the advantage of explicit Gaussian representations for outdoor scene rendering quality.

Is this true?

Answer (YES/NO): NO